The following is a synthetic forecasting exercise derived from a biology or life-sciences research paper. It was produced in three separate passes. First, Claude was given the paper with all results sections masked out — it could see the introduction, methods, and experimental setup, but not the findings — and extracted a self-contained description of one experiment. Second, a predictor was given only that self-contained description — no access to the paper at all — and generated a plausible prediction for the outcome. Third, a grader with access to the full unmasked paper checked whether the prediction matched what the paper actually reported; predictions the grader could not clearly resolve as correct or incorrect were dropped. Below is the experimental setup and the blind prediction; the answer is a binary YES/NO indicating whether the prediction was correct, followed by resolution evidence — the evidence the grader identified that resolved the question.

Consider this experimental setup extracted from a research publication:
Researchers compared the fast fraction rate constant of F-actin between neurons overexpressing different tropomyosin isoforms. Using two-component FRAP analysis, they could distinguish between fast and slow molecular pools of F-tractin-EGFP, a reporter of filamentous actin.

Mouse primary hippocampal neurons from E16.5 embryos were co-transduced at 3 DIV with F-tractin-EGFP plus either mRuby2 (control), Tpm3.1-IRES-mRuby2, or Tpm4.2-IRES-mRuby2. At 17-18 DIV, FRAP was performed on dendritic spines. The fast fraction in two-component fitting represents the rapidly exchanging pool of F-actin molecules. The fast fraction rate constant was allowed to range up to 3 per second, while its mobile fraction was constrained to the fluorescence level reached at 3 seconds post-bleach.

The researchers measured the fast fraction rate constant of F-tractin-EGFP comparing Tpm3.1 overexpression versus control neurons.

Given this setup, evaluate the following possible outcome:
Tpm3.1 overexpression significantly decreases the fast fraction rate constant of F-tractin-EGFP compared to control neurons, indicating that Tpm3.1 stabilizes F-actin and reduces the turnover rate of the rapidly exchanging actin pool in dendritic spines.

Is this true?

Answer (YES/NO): NO